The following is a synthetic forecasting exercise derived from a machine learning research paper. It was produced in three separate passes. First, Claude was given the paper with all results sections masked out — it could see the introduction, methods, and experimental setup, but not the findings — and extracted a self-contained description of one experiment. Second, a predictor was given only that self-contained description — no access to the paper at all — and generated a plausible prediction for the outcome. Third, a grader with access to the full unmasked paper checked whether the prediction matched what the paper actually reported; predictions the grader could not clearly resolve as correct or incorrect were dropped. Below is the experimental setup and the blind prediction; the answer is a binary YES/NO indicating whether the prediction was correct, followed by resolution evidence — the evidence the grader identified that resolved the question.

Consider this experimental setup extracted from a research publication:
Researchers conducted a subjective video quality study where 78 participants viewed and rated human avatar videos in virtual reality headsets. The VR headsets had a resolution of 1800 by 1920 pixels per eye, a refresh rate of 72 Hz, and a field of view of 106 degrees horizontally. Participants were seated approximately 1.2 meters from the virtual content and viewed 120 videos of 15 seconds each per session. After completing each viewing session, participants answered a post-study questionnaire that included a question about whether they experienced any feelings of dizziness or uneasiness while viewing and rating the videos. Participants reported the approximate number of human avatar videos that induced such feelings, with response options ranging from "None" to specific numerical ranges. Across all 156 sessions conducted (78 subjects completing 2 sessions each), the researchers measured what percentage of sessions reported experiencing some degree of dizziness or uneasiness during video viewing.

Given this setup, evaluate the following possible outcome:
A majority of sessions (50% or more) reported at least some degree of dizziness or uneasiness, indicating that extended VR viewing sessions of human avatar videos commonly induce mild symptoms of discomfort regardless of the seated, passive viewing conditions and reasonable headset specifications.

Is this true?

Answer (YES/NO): NO